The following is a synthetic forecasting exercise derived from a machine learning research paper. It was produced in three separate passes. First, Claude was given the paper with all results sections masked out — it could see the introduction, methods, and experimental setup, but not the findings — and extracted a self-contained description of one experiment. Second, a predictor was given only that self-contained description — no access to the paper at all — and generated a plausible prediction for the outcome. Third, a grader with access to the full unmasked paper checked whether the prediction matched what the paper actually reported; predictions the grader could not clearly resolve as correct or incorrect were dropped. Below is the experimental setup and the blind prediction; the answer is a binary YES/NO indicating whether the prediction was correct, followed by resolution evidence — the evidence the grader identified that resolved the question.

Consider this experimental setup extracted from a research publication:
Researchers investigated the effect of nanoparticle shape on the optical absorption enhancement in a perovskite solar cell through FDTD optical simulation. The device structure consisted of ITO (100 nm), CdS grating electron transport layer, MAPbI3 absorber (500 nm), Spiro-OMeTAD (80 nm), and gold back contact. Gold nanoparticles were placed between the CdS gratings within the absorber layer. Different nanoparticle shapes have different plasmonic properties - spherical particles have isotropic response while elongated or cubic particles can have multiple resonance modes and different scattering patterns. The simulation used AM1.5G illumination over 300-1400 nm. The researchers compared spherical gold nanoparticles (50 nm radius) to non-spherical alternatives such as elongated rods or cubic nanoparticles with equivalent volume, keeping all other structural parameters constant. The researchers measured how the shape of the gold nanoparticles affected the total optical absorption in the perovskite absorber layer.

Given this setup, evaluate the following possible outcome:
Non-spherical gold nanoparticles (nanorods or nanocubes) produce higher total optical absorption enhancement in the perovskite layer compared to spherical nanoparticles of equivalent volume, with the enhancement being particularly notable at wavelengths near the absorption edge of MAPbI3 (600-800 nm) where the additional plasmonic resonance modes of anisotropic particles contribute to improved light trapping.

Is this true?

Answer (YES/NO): NO